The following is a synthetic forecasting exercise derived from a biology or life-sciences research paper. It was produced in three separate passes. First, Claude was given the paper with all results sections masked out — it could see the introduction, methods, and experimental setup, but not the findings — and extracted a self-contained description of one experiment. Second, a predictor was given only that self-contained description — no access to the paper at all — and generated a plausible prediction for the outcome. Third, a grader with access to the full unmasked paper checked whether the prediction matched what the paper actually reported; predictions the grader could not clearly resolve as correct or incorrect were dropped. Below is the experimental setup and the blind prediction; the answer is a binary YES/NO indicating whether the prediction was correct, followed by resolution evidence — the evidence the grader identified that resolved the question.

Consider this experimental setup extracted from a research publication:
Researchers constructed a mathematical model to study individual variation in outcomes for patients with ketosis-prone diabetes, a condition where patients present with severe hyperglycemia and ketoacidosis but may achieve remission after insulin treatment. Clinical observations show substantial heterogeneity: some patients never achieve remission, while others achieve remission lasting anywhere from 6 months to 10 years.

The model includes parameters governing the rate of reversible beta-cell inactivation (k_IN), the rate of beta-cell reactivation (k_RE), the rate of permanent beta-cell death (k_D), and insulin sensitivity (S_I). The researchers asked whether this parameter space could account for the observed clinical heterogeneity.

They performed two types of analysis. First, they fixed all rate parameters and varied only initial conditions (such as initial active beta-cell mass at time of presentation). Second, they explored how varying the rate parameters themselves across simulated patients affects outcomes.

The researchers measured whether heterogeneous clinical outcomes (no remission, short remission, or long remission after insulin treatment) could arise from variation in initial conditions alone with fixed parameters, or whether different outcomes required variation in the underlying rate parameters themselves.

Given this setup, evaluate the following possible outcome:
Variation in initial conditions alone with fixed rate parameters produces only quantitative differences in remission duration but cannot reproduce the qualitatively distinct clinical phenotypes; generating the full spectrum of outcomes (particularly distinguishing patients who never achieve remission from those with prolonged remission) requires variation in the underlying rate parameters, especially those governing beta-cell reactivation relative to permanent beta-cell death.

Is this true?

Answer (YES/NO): YES